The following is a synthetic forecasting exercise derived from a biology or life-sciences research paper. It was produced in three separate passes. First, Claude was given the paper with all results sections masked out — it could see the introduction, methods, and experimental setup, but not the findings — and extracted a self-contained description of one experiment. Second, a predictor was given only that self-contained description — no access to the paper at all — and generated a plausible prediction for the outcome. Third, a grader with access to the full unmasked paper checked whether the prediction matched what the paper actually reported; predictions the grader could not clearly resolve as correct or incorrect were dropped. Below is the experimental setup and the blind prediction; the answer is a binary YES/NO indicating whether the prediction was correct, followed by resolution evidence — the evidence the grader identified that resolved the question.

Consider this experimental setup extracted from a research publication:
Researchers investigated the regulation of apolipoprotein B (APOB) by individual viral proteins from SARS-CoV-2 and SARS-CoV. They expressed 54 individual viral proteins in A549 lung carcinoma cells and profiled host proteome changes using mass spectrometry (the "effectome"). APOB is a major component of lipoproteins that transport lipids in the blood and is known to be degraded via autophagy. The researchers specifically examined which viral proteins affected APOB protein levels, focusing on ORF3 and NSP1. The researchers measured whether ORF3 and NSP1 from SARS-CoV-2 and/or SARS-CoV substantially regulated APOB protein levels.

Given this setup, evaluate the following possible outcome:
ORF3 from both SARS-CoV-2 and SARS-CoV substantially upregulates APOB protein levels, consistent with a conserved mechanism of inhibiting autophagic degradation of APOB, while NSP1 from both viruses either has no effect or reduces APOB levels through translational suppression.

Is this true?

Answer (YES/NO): NO